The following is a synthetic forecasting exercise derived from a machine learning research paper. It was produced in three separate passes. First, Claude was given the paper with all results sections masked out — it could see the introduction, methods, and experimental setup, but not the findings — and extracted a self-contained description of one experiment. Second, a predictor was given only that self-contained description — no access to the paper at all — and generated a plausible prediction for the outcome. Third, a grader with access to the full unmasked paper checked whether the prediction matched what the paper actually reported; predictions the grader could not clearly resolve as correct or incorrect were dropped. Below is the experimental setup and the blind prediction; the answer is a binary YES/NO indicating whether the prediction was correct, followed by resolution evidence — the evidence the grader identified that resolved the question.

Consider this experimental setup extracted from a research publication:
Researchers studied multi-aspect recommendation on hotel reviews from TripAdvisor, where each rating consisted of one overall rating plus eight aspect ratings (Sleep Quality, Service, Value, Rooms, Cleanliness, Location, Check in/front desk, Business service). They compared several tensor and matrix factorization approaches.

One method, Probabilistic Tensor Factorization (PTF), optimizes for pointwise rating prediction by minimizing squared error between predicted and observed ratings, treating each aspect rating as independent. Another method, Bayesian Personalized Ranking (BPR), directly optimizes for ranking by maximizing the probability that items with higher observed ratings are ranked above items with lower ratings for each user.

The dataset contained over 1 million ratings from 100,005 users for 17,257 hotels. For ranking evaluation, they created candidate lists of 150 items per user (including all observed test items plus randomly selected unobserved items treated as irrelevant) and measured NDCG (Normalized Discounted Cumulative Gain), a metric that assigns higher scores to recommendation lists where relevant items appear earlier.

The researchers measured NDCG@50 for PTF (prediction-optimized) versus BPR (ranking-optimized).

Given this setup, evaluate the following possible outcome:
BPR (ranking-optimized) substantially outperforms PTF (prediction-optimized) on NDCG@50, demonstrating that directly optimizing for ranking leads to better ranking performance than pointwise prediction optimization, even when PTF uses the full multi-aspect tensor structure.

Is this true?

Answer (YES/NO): YES